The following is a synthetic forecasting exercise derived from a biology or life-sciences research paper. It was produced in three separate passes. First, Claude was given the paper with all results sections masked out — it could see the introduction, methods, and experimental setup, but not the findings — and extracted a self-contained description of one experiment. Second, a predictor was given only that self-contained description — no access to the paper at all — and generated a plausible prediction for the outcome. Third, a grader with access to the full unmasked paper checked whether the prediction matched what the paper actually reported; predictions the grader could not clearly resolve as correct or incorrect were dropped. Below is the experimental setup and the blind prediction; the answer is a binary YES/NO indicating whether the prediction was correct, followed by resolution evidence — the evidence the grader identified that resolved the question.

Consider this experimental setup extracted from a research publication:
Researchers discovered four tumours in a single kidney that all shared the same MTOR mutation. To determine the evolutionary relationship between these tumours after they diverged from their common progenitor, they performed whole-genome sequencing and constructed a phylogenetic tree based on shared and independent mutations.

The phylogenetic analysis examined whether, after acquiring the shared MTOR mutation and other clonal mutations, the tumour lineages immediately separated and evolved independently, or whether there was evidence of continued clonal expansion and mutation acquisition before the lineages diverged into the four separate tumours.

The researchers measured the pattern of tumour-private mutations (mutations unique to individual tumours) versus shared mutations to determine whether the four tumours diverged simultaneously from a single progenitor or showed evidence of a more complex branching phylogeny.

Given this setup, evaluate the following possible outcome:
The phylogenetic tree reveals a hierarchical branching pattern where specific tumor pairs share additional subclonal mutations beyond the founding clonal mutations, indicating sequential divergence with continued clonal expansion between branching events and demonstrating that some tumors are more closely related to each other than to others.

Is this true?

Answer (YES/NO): NO